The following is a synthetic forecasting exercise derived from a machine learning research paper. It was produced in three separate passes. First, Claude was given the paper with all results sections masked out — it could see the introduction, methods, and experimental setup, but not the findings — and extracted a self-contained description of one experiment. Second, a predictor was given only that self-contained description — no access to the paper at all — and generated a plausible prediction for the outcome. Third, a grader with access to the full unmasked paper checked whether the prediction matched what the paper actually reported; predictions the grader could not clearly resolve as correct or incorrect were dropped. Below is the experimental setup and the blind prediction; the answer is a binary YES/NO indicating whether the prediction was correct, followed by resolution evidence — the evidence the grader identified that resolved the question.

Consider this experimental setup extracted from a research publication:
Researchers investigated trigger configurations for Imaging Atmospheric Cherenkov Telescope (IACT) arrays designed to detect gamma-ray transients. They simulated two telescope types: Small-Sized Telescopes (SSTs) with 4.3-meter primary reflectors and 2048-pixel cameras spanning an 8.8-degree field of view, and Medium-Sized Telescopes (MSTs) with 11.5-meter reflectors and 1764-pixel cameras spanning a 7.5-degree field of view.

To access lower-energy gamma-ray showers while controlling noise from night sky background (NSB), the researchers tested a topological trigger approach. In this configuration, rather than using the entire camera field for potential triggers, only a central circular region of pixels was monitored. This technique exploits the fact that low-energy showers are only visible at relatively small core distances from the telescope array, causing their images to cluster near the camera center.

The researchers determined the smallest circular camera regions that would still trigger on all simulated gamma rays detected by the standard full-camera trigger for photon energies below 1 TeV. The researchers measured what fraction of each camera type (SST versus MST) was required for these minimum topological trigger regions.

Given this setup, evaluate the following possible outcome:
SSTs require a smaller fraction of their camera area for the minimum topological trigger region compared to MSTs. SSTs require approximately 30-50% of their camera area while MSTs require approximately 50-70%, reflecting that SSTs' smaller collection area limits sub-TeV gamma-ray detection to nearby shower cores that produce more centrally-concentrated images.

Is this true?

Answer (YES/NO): NO